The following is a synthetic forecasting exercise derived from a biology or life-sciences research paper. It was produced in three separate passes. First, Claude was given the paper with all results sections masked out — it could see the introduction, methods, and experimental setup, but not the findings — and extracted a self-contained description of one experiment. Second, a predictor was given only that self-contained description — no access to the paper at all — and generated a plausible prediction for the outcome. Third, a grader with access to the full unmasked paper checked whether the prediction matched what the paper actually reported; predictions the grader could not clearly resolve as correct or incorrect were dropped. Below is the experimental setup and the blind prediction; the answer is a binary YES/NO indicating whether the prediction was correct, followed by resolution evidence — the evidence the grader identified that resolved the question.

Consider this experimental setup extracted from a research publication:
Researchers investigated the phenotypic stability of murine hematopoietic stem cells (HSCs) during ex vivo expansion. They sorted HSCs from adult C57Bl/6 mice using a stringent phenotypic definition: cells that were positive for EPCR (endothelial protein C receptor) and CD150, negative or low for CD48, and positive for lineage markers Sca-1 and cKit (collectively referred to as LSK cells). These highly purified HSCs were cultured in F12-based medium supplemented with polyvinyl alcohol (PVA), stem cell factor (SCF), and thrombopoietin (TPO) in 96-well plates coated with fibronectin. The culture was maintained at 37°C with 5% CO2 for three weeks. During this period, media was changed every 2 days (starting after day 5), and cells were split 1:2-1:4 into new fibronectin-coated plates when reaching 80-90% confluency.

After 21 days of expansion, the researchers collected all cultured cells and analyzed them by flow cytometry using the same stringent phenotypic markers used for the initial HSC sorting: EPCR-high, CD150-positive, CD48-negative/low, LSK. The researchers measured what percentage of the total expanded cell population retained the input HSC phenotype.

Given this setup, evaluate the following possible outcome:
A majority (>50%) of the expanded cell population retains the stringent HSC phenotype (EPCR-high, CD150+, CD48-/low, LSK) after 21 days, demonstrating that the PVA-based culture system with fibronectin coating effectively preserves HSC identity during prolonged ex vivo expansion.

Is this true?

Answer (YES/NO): NO